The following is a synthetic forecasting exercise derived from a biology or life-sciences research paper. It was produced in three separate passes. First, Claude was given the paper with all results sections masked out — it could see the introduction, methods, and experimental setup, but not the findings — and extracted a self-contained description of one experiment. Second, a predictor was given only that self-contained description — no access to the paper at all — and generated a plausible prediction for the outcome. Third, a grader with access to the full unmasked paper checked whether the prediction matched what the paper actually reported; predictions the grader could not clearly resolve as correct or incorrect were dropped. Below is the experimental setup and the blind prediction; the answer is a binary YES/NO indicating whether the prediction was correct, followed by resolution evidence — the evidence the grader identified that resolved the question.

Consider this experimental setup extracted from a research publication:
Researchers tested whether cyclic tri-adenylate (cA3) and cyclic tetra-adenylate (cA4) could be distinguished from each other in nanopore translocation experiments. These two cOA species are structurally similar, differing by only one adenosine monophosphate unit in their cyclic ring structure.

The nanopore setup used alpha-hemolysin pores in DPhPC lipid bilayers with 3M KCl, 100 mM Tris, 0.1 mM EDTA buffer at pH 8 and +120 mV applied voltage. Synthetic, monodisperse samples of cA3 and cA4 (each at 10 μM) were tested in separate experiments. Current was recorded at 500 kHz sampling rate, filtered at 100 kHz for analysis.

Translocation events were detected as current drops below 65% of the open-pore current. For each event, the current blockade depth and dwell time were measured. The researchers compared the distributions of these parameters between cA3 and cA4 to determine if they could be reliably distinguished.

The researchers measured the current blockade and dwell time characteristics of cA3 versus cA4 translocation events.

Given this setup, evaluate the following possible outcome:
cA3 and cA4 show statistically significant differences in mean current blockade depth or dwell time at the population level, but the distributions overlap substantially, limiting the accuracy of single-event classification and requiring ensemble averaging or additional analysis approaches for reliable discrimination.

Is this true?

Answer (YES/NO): NO